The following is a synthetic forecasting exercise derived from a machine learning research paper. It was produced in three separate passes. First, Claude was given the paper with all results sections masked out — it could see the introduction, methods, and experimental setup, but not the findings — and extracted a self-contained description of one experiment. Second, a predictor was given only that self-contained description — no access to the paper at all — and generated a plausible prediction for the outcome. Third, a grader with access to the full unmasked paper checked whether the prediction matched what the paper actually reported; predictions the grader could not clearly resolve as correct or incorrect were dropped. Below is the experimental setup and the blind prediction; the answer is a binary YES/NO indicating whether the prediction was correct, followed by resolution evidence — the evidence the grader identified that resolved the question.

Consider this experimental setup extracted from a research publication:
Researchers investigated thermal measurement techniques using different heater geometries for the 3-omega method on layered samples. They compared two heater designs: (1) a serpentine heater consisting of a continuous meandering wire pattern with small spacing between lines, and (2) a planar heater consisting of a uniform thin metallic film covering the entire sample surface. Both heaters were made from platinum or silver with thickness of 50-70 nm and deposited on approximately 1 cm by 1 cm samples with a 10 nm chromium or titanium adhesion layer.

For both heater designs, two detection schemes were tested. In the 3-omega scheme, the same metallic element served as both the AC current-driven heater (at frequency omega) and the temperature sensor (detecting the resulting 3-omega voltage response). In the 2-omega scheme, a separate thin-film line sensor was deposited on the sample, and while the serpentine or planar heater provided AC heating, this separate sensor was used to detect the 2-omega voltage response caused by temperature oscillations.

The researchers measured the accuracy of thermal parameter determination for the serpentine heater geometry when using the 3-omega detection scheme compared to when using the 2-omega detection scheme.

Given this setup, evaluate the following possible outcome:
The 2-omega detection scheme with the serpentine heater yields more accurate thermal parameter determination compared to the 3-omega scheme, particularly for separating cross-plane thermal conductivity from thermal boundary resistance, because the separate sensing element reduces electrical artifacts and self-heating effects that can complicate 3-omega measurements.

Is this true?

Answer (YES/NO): YES